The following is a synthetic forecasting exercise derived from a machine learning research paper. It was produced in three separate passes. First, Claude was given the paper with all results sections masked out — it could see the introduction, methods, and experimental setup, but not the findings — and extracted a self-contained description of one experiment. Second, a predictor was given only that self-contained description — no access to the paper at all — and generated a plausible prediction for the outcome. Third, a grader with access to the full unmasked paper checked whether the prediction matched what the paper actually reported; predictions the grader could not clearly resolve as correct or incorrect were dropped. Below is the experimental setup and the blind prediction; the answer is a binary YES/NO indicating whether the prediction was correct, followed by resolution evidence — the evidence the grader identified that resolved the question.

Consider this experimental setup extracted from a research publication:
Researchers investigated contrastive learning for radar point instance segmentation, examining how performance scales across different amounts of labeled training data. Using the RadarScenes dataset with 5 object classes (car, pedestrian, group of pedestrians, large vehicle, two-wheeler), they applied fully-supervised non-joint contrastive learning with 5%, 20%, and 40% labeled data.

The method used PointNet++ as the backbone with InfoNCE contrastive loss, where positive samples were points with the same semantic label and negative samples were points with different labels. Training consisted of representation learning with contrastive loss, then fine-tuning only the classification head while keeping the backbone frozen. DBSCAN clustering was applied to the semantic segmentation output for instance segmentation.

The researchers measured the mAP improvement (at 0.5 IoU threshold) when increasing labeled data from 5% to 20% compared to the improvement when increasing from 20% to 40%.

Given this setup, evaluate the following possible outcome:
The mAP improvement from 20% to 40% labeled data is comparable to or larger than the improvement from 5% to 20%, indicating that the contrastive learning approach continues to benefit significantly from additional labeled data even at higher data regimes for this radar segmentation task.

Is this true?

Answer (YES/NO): NO